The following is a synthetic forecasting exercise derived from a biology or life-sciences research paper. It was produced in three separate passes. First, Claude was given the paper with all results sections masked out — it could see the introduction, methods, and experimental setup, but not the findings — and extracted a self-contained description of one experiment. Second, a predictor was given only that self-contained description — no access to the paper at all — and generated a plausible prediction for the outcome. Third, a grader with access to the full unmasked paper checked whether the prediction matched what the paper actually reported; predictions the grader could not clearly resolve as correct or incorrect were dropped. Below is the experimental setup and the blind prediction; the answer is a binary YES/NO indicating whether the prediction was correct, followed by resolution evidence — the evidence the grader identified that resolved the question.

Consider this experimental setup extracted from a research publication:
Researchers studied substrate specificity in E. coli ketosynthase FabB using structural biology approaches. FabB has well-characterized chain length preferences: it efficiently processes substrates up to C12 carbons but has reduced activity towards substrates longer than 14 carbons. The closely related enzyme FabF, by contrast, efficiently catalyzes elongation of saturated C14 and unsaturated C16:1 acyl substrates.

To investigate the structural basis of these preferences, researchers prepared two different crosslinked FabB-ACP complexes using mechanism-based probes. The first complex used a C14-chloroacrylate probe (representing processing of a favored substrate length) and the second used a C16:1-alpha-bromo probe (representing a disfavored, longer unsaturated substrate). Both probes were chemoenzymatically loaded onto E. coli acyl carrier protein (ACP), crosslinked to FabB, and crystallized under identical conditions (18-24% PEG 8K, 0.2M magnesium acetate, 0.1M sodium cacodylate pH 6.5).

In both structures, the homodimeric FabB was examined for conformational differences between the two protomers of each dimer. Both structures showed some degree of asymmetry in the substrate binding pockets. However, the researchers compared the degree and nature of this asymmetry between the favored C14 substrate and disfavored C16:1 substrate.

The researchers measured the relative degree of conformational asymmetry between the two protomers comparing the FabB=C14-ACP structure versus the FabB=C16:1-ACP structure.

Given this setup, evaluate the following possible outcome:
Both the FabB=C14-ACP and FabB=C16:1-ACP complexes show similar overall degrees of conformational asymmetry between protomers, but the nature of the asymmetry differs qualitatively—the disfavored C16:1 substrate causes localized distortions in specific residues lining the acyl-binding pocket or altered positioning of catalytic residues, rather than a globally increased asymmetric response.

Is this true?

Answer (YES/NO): NO